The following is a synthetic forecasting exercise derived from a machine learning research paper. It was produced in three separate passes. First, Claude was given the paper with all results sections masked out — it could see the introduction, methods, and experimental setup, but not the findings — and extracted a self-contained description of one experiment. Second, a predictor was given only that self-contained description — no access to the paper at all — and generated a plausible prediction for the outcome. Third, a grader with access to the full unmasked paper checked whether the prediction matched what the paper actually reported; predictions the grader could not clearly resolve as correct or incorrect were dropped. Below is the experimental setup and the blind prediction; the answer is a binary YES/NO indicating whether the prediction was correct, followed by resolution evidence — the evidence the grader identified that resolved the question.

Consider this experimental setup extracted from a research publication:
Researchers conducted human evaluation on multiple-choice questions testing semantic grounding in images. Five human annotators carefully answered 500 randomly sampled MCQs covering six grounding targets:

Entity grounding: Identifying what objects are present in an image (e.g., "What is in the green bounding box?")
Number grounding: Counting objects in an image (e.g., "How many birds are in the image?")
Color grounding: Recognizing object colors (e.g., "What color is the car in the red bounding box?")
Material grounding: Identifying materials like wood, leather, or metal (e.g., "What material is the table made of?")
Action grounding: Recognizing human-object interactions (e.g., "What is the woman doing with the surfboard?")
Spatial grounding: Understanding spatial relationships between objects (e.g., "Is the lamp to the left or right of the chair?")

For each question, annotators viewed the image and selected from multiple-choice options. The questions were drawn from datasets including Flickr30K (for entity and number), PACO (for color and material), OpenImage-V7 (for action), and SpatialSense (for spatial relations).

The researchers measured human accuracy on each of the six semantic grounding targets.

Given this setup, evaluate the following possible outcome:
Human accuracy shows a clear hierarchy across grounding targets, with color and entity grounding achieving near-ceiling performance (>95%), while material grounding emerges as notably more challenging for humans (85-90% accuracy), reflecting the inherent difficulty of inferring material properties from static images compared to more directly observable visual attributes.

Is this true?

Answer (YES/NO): NO